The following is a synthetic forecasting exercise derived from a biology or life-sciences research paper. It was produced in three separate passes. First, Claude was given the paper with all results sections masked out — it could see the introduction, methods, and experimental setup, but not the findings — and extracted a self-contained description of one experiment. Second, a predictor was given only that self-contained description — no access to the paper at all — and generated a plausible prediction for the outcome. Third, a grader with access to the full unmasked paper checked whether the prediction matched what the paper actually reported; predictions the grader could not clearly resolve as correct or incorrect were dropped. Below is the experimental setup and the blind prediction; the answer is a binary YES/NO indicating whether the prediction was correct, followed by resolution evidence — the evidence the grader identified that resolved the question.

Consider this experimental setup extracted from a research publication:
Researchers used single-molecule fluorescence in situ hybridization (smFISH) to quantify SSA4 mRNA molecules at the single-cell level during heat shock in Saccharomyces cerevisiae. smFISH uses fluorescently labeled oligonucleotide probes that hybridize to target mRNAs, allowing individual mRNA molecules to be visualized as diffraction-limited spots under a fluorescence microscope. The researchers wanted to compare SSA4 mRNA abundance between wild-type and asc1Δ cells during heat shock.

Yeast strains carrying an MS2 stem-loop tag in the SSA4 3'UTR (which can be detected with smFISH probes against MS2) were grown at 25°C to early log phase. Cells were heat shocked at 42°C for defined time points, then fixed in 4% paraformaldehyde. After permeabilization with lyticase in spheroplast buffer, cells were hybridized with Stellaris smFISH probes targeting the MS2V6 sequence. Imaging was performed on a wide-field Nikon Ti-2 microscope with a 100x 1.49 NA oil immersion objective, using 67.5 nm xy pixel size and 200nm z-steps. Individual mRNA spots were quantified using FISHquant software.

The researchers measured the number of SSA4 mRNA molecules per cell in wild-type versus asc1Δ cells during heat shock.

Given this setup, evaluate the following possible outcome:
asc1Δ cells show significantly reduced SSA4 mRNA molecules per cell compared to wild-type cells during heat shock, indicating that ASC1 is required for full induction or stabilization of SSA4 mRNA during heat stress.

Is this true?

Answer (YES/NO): NO